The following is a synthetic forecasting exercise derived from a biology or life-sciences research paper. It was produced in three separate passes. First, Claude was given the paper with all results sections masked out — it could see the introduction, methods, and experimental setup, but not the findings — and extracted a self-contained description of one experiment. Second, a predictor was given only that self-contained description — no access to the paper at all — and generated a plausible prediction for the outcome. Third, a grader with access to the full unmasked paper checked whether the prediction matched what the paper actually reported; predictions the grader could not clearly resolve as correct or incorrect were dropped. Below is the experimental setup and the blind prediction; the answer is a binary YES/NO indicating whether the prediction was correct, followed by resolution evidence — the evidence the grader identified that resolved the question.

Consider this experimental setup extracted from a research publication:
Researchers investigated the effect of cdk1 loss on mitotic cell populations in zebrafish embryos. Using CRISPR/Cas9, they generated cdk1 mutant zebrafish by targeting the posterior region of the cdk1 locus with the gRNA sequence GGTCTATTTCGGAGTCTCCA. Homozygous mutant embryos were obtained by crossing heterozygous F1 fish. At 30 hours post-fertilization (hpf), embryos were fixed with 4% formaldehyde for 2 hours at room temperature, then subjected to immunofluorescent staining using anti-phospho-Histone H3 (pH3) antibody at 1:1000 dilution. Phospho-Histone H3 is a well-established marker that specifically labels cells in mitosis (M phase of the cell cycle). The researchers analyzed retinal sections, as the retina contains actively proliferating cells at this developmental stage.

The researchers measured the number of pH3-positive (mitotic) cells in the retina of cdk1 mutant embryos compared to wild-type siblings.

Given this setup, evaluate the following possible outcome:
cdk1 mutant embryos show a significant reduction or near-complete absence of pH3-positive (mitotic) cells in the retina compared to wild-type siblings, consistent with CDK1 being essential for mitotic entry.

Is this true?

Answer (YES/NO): NO